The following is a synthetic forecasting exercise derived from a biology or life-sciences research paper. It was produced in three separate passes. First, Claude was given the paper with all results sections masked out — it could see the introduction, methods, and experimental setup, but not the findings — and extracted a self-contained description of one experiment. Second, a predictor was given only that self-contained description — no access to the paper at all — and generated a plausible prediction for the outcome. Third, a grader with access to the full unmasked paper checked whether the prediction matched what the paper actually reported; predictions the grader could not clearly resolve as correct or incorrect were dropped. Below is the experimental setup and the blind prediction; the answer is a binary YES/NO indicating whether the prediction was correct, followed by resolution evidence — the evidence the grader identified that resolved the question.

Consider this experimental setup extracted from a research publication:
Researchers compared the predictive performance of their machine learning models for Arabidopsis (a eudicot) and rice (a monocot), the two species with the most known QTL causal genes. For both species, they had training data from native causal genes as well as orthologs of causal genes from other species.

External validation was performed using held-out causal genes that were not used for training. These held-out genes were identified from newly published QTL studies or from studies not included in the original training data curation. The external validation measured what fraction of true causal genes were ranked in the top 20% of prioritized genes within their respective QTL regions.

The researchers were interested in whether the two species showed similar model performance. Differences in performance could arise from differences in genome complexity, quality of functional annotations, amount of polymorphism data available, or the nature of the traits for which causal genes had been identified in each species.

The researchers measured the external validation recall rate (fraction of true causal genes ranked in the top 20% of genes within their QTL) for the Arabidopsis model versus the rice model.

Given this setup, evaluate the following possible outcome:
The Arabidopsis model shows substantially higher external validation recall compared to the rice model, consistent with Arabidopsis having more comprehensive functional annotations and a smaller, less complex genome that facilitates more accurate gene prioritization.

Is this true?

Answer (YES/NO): NO